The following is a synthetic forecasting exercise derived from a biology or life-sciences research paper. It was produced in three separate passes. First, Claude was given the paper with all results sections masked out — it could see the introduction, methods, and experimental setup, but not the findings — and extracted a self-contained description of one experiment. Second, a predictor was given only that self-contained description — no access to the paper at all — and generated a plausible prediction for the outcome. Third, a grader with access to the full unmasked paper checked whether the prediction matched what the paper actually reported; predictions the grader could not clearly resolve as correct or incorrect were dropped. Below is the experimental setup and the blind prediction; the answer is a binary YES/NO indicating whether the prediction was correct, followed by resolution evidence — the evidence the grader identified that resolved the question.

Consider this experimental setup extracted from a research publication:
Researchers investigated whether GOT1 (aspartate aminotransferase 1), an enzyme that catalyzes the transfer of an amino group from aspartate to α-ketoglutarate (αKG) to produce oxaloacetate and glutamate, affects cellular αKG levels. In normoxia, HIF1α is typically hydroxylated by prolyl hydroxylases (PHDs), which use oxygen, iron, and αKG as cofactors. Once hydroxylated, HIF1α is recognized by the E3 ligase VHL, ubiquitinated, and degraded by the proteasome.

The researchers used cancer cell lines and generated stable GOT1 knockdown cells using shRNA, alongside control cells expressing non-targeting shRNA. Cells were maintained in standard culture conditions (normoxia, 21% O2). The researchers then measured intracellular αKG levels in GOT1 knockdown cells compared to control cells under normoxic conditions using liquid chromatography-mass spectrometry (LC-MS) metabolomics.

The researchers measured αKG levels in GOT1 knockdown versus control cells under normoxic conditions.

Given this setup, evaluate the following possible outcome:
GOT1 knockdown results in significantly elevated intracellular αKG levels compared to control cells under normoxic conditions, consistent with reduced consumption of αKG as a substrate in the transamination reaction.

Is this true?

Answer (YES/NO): YES